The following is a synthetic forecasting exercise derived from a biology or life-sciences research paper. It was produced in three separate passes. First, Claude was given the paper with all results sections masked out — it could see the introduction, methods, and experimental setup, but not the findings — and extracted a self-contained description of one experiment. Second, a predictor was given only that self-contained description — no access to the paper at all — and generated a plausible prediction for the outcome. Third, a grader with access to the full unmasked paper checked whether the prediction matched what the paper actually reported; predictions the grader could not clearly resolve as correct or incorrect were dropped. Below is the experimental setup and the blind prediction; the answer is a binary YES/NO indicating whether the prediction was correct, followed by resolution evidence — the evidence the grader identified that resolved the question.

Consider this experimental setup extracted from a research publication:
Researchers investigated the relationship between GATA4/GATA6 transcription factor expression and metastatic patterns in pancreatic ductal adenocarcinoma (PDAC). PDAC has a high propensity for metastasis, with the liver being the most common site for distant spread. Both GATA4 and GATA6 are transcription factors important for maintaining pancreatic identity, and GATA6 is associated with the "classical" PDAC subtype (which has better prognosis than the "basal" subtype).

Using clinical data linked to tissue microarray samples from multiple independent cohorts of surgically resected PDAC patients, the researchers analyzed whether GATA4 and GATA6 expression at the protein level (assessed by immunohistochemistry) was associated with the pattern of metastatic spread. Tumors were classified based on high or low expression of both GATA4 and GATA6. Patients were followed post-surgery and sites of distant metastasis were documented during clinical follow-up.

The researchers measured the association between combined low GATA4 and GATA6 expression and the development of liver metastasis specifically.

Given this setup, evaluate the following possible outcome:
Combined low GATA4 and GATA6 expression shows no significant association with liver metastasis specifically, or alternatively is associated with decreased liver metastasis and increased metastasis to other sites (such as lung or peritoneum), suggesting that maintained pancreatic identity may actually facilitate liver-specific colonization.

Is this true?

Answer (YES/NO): NO